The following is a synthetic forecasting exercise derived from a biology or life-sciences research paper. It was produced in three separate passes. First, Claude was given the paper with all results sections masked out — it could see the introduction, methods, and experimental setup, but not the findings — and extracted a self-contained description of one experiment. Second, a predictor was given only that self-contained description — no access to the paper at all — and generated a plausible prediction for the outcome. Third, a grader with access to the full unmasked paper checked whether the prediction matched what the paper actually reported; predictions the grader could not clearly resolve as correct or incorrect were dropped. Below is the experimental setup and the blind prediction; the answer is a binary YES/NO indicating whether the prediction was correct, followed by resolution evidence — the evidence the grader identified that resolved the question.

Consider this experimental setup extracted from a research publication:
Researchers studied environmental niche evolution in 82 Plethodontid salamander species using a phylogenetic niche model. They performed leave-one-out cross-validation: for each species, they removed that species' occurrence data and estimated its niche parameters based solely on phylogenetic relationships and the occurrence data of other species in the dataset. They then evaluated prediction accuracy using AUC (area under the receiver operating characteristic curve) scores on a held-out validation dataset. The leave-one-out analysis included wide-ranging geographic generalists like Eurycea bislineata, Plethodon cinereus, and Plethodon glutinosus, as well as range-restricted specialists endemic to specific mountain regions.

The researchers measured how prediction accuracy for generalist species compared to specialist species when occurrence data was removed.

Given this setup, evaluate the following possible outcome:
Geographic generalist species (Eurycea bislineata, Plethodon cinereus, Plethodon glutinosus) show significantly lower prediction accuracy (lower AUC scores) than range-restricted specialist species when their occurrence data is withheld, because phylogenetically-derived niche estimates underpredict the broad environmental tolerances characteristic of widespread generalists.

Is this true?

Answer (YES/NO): YES